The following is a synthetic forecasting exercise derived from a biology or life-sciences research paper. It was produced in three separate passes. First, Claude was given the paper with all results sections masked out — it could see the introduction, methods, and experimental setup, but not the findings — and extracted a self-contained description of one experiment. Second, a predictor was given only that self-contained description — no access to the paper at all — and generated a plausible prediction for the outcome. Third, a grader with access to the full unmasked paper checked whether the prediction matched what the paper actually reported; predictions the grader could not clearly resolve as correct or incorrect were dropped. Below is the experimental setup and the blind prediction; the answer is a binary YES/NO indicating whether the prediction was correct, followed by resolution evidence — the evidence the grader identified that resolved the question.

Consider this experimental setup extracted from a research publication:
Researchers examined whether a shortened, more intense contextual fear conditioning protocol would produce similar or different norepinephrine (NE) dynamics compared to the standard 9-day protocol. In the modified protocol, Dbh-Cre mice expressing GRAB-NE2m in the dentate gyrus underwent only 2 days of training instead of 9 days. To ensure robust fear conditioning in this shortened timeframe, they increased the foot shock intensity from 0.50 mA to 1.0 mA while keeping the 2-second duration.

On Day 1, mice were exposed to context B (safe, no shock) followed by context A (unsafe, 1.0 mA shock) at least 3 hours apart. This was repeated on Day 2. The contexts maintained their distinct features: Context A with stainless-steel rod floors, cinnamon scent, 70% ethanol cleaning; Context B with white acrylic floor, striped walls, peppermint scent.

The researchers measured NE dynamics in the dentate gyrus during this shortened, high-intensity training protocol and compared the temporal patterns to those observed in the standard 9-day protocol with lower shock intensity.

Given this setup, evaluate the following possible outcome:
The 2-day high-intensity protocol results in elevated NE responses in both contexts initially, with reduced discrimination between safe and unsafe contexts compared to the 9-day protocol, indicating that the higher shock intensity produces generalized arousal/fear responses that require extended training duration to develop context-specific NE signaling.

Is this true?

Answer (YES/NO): NO